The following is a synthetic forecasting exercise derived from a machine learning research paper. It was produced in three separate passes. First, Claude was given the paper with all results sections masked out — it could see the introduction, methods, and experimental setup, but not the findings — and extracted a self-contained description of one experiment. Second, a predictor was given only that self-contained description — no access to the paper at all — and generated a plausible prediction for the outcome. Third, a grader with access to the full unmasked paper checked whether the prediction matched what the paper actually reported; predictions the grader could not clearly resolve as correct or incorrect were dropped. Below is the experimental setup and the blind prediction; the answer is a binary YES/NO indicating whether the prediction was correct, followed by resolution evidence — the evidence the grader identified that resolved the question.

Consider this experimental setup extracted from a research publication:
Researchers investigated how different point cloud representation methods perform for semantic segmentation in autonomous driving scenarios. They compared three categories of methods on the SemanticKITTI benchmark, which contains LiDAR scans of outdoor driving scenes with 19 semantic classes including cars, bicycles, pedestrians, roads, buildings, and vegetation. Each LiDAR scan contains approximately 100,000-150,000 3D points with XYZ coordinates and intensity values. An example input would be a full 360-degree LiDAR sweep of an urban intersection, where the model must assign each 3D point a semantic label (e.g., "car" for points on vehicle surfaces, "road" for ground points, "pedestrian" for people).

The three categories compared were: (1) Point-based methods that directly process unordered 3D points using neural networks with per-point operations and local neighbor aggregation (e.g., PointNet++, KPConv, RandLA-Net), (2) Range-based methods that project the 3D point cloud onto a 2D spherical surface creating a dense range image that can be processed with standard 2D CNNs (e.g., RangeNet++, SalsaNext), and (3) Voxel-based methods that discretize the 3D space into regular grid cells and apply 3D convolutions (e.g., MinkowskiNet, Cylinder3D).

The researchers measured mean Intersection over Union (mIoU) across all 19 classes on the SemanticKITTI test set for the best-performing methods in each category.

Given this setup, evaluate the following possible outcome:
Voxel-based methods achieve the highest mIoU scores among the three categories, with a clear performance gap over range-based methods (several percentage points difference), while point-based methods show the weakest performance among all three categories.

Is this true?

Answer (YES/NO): NO